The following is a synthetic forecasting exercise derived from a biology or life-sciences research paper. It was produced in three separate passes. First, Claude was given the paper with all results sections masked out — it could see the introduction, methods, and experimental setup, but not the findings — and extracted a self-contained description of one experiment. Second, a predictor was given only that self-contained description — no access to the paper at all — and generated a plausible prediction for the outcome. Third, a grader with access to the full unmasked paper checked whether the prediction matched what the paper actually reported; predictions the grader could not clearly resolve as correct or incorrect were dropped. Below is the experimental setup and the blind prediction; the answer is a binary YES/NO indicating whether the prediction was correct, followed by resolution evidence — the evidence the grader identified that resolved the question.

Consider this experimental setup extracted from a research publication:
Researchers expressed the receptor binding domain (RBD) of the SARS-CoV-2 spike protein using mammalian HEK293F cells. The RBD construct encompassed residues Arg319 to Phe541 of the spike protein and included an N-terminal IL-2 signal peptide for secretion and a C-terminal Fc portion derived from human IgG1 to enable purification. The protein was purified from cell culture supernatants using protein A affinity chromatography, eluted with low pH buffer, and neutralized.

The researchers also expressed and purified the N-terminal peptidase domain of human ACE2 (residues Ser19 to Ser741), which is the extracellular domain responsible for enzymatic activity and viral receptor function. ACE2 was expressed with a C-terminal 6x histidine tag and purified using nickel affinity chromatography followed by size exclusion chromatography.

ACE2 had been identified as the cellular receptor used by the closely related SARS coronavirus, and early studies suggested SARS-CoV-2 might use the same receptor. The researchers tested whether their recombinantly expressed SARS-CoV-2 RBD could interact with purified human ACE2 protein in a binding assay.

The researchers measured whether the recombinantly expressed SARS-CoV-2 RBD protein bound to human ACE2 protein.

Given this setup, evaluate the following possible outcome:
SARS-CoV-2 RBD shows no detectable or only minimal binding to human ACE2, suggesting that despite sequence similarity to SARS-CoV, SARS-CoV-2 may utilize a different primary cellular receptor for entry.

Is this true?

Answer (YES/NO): NO